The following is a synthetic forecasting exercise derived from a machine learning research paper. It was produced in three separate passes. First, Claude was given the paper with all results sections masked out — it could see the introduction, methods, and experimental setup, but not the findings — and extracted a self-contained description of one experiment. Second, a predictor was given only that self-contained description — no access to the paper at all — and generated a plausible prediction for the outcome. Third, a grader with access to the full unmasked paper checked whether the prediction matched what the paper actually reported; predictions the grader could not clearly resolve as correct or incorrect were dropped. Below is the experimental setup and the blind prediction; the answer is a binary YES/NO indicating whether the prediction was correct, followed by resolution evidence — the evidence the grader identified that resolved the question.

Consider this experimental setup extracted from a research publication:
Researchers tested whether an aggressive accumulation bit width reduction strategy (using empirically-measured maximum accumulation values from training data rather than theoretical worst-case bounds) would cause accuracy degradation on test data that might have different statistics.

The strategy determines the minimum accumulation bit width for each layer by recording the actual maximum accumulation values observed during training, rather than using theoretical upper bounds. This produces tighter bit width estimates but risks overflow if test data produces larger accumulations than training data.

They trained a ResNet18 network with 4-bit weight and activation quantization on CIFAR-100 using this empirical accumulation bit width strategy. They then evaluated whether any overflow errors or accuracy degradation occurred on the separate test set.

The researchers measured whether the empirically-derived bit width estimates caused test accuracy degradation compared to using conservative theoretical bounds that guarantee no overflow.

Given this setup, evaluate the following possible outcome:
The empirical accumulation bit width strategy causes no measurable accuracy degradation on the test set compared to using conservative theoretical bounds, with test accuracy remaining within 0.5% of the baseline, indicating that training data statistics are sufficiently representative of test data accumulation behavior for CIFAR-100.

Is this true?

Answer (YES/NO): YES